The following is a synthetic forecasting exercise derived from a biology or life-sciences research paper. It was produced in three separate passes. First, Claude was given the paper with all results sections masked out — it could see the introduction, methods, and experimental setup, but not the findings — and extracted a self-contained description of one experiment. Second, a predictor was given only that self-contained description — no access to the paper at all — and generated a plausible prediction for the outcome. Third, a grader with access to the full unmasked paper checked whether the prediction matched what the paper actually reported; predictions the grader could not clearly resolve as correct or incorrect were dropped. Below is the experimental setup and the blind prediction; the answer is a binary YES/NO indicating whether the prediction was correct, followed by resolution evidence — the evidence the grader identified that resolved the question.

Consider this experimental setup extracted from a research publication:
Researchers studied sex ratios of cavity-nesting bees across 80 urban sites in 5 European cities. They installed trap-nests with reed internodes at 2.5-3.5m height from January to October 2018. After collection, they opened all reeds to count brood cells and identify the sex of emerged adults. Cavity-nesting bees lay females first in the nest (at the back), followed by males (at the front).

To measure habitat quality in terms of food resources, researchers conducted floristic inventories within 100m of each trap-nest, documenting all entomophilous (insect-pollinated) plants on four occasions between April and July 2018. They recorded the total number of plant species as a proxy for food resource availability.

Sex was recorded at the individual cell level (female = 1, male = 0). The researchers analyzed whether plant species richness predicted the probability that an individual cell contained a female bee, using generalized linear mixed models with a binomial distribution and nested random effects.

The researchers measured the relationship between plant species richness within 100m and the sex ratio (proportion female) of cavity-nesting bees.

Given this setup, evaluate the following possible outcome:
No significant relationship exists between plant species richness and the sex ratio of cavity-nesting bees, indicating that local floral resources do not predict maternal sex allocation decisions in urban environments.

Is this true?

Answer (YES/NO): YES